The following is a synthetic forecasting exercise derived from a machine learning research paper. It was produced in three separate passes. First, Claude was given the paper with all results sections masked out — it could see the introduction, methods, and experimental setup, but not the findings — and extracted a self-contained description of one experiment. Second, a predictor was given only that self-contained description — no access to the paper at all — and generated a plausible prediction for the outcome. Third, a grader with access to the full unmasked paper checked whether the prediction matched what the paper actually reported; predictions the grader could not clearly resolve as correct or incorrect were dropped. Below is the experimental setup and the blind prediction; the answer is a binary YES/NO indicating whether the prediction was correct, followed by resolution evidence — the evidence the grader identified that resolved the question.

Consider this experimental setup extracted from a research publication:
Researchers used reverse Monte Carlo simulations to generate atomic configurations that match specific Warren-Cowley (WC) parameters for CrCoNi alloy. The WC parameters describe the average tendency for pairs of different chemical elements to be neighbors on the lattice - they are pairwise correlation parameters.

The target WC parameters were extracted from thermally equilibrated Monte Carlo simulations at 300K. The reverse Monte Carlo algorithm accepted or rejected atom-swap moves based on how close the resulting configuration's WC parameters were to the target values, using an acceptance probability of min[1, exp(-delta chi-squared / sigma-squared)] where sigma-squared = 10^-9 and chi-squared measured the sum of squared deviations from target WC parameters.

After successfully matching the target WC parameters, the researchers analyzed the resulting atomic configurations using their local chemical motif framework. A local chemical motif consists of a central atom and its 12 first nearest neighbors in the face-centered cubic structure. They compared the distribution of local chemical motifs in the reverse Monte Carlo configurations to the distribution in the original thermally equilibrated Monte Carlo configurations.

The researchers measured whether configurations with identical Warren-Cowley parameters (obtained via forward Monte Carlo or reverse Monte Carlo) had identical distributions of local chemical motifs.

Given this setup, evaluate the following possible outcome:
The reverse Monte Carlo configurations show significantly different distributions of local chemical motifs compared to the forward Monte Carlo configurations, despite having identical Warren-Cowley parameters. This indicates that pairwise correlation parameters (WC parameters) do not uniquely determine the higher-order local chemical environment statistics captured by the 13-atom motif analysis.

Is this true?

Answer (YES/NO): YES